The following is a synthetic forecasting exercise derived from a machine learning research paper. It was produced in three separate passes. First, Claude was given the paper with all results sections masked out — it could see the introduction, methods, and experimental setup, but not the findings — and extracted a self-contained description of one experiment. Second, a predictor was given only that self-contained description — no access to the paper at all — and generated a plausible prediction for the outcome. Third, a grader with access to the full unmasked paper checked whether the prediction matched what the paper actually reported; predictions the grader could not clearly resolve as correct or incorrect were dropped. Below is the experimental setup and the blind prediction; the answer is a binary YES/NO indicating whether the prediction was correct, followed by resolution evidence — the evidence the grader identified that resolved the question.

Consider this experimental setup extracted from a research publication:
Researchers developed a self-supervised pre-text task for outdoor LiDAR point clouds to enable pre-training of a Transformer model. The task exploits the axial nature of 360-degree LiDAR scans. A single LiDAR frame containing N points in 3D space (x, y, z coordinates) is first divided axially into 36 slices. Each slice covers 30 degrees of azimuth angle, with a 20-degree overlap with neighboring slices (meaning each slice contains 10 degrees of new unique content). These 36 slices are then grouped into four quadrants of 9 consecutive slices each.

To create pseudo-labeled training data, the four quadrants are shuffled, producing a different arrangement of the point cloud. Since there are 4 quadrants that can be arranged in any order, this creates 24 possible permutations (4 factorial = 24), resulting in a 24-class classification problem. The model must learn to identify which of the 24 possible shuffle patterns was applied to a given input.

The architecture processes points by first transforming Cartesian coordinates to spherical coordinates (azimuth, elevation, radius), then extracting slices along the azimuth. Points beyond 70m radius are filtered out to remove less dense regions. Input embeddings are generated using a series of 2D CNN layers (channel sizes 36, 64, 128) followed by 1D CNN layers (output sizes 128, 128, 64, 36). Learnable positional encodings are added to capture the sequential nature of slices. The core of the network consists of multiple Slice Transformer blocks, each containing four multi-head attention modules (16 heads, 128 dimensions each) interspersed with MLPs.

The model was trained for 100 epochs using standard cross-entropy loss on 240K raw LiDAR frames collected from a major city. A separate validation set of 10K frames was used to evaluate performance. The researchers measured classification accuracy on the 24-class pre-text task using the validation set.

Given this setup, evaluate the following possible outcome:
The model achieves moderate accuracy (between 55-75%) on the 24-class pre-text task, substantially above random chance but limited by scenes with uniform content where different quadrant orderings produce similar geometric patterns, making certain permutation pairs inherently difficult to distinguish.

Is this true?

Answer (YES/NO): NO